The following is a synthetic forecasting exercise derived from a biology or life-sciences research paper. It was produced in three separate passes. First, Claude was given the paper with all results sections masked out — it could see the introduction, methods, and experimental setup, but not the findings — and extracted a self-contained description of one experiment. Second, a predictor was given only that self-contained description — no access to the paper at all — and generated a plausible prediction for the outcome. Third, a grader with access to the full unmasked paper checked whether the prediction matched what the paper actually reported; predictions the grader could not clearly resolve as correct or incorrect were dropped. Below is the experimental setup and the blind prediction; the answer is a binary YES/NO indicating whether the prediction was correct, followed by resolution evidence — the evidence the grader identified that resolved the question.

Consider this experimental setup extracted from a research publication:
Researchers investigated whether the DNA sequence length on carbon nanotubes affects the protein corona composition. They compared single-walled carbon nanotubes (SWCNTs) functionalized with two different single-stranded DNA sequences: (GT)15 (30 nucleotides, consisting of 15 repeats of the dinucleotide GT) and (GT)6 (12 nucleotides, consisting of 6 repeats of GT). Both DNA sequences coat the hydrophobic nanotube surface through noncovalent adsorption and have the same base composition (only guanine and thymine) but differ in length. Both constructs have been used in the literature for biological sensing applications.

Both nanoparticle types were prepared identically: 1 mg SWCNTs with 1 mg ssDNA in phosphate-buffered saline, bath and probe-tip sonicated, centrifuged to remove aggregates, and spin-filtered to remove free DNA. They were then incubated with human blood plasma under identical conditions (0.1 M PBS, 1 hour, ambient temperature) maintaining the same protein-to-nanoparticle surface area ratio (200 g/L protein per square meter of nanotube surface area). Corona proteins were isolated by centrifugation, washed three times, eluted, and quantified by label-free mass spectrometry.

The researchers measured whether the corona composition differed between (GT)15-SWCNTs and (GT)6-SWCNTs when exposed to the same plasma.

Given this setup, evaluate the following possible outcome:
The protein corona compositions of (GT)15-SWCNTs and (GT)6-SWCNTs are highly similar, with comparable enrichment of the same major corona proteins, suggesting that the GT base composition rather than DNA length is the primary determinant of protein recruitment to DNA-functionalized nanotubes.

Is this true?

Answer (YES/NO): YES